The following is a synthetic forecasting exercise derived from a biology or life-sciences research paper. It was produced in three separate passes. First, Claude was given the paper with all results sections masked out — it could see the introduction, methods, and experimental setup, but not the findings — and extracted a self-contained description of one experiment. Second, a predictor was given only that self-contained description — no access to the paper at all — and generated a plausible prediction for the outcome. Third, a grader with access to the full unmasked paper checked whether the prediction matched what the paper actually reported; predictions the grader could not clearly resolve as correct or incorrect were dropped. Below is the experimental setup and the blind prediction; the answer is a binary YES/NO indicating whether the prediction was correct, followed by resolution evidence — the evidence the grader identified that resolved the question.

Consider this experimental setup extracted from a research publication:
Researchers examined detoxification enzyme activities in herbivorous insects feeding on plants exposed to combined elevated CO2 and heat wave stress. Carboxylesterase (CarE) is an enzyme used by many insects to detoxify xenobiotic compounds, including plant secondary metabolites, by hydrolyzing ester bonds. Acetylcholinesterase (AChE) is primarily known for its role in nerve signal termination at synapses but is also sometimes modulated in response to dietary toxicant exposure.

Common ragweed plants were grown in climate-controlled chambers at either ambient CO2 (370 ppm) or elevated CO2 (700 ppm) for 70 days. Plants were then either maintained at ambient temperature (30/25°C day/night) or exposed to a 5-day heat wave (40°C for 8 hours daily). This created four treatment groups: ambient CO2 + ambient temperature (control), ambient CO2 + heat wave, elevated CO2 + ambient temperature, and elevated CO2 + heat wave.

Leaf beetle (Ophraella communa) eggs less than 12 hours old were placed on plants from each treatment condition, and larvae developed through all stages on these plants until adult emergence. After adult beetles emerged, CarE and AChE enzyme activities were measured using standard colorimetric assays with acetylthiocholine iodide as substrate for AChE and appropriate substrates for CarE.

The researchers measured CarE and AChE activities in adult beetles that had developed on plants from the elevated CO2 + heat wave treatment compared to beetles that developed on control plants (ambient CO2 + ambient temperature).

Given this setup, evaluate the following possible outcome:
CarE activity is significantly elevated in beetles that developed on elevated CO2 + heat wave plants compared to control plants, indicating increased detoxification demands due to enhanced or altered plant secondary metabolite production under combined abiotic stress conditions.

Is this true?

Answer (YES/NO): YES